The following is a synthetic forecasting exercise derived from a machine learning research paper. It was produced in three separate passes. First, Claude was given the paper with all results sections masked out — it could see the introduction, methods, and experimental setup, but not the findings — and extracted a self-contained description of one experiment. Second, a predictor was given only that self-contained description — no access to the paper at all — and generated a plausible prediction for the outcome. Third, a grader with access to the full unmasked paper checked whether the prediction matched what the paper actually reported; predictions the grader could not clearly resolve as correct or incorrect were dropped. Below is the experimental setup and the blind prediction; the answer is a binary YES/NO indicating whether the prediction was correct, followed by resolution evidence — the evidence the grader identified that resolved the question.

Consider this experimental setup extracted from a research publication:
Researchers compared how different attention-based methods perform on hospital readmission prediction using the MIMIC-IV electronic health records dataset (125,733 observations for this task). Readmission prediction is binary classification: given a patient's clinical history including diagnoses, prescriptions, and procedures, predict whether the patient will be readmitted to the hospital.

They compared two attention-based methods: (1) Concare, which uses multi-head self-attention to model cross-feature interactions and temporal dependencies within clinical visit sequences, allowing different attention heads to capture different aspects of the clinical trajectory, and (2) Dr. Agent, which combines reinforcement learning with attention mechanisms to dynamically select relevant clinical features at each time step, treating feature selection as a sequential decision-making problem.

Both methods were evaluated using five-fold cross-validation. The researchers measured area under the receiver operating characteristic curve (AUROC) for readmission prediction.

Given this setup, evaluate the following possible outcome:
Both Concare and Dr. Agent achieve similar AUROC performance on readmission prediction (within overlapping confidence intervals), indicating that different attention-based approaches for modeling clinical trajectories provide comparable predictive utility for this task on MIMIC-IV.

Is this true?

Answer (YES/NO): NO